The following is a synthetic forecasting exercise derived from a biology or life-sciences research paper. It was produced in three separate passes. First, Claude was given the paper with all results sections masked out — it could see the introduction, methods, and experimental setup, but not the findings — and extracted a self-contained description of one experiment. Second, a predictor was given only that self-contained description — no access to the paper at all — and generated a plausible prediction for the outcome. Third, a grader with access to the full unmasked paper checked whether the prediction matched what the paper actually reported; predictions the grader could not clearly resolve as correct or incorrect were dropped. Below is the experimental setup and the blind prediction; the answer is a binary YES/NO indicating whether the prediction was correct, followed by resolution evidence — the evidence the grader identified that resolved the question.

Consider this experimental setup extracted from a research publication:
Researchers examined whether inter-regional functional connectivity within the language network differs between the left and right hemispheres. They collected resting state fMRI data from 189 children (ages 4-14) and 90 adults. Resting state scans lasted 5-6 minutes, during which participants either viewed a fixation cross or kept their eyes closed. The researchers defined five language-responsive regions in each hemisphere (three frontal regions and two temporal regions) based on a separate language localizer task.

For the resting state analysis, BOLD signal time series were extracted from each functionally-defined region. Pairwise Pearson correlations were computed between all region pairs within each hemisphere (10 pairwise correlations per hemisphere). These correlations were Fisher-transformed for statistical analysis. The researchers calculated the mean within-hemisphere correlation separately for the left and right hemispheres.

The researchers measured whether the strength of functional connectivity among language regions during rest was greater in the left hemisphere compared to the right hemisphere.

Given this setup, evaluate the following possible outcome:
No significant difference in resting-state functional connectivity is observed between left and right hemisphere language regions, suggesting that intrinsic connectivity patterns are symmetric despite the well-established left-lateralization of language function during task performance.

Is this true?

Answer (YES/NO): NO